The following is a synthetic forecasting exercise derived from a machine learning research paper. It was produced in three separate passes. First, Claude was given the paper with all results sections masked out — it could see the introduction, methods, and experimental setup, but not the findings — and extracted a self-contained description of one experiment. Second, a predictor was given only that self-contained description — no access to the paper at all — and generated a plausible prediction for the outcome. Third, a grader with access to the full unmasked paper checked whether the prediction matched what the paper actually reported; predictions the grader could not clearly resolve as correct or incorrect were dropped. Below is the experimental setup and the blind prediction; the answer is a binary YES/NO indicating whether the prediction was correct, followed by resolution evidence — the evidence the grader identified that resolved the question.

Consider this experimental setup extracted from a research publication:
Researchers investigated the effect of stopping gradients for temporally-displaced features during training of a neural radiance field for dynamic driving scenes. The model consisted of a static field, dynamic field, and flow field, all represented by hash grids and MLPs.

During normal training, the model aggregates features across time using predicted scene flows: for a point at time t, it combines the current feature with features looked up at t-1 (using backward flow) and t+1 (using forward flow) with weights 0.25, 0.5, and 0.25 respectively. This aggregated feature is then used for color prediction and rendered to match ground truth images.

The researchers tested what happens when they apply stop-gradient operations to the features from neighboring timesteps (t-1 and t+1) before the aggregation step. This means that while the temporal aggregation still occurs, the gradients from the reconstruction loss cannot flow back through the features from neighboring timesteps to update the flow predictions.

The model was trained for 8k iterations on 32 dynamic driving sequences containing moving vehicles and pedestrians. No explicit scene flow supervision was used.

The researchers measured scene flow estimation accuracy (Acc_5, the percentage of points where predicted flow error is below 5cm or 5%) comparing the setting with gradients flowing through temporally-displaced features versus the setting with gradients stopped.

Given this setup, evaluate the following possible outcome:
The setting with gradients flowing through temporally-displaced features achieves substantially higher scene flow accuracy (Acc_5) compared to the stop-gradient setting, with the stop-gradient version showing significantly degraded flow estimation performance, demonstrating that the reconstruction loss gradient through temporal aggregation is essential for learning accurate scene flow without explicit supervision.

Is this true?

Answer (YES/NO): YES